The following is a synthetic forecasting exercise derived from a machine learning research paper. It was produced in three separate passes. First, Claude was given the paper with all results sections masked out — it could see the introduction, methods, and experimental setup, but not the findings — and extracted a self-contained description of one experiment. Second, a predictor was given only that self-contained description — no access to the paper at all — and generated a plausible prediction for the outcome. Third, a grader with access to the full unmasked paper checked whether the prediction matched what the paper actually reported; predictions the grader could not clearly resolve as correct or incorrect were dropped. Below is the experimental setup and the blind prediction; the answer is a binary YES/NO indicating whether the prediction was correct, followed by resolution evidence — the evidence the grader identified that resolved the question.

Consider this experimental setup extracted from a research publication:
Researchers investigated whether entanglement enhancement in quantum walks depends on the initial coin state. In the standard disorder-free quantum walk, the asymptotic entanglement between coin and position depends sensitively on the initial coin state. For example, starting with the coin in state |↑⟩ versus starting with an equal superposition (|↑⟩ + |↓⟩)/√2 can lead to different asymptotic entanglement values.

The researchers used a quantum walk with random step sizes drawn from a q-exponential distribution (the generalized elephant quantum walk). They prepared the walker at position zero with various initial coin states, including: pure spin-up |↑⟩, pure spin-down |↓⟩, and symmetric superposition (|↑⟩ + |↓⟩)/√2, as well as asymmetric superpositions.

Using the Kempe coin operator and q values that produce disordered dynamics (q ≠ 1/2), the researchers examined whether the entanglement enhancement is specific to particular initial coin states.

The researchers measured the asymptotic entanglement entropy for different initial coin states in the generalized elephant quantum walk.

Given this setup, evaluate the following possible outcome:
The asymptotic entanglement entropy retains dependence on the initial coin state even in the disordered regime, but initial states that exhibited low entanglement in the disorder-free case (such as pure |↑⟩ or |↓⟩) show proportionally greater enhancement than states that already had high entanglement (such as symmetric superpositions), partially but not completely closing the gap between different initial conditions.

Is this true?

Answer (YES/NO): NO